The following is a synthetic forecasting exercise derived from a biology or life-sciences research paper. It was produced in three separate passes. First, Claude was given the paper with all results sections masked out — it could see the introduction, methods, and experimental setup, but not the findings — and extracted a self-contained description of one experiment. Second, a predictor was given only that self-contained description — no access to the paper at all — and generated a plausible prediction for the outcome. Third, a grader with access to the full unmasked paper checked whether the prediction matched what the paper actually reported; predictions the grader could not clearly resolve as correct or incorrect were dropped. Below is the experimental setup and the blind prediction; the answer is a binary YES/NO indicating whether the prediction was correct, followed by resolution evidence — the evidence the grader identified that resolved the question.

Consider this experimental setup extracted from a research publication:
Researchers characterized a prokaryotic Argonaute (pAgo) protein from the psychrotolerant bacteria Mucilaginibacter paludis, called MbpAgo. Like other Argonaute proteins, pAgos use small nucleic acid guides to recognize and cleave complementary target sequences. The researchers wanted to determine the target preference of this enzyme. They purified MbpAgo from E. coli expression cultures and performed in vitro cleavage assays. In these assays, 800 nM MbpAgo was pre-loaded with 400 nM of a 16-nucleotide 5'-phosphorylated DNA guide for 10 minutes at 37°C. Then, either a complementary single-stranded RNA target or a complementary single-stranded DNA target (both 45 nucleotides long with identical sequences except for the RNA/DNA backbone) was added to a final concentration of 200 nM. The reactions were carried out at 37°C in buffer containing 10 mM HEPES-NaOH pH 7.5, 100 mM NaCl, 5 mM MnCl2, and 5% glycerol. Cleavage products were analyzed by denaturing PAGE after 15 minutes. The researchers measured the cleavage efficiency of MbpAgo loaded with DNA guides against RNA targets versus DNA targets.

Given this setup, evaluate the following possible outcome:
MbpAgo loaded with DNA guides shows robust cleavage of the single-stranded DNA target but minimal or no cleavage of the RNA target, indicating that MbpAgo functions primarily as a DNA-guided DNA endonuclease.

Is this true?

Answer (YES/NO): NO